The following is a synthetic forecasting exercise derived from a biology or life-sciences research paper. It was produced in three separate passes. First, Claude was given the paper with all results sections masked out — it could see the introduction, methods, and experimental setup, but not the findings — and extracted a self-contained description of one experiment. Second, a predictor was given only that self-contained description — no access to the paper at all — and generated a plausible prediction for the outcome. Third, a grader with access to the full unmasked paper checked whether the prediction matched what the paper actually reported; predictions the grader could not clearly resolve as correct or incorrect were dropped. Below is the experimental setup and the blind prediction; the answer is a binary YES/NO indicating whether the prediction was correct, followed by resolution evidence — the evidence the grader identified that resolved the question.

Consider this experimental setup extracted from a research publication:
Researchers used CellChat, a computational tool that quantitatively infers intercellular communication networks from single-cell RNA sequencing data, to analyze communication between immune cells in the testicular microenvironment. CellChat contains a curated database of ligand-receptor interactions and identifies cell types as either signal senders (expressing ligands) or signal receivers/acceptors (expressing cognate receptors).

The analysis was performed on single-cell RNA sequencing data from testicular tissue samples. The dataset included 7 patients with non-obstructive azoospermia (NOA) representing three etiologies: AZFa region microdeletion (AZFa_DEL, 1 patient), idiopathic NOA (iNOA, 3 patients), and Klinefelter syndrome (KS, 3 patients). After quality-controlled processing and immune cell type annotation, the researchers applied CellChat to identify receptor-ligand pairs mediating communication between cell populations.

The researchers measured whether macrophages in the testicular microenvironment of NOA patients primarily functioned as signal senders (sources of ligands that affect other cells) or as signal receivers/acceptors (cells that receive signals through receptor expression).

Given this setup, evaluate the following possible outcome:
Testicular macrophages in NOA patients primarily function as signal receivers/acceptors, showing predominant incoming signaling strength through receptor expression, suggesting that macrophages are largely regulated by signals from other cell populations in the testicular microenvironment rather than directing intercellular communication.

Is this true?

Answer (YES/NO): YES